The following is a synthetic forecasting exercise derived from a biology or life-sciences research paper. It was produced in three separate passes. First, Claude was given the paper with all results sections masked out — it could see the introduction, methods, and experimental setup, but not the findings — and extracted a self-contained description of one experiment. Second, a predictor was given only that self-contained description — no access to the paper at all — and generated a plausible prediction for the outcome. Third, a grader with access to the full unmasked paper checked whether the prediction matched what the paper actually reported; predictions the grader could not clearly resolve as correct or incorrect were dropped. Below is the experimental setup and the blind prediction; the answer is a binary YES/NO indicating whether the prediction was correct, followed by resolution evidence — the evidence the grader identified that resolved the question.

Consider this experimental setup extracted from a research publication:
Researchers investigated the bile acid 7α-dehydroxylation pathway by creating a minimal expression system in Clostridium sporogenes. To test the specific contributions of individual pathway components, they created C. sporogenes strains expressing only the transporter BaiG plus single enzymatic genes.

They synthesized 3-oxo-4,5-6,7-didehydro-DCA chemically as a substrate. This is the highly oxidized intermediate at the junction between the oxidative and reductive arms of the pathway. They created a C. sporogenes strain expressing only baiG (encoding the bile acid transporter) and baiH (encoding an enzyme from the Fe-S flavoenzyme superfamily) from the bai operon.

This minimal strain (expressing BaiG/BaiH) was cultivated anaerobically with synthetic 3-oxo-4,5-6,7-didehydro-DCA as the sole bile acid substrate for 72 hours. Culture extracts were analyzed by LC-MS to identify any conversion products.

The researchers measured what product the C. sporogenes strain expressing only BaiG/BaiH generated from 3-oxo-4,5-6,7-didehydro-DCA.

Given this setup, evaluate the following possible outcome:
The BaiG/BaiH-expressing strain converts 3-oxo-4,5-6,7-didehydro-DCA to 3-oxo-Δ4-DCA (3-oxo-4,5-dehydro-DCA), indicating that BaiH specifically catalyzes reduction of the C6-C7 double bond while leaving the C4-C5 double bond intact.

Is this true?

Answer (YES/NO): YES